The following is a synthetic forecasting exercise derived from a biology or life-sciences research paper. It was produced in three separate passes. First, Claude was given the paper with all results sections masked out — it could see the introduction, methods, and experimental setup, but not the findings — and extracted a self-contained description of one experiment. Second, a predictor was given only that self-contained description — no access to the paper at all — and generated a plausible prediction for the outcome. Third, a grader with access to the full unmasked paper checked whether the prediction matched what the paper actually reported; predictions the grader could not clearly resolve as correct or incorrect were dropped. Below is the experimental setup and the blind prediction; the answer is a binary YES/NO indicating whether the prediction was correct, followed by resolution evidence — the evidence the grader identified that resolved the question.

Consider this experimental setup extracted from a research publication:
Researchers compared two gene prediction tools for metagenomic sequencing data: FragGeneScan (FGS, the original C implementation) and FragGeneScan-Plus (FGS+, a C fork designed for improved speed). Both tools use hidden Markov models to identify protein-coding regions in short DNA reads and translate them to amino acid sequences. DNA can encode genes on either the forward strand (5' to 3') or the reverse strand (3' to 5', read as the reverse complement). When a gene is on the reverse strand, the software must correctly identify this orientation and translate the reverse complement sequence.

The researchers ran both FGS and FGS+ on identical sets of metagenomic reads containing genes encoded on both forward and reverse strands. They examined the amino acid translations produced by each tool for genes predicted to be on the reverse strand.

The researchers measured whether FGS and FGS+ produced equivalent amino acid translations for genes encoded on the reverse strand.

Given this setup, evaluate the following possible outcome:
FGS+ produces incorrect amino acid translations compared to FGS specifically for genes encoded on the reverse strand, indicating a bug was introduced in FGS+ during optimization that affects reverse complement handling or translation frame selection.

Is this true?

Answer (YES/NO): YES